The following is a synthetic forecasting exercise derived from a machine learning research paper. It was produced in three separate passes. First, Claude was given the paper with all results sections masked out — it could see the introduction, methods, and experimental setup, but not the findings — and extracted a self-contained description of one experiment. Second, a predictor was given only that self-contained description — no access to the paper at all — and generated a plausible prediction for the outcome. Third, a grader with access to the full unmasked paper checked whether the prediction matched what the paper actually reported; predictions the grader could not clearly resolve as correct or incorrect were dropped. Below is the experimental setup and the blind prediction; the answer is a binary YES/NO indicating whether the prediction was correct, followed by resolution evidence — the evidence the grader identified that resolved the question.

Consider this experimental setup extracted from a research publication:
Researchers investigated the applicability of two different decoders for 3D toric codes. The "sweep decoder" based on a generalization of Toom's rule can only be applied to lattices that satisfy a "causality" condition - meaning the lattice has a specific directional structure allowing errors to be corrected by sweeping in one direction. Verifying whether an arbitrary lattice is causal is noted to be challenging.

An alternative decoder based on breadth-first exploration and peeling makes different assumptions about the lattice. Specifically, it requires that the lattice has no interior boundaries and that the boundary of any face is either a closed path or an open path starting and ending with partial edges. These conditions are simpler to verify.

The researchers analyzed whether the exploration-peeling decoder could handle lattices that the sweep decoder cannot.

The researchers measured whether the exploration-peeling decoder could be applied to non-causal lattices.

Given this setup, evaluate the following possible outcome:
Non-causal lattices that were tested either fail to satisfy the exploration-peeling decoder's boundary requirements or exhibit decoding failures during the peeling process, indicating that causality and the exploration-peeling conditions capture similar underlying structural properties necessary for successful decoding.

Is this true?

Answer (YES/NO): NO